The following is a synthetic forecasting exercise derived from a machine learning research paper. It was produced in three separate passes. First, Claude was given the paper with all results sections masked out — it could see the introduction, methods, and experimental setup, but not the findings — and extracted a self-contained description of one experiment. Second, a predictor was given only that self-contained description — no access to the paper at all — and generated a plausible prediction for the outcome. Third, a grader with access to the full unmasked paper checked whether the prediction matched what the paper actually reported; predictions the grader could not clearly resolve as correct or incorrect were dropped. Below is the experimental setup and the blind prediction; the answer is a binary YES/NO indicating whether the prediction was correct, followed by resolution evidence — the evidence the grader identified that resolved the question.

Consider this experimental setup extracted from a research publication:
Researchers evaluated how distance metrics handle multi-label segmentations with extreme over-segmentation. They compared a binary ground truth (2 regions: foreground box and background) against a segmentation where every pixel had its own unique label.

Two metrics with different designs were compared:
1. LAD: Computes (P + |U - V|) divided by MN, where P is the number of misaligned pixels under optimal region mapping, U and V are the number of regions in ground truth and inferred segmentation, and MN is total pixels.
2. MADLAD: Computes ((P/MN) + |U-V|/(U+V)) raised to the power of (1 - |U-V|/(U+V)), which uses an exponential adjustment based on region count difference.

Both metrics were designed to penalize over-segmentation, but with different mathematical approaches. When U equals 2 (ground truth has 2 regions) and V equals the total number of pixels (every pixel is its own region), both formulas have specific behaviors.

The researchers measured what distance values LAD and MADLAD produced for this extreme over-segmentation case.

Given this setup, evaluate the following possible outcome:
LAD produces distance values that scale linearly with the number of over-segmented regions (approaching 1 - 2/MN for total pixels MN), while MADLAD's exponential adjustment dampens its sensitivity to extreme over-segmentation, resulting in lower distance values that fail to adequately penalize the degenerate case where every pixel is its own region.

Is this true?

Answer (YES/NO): NO